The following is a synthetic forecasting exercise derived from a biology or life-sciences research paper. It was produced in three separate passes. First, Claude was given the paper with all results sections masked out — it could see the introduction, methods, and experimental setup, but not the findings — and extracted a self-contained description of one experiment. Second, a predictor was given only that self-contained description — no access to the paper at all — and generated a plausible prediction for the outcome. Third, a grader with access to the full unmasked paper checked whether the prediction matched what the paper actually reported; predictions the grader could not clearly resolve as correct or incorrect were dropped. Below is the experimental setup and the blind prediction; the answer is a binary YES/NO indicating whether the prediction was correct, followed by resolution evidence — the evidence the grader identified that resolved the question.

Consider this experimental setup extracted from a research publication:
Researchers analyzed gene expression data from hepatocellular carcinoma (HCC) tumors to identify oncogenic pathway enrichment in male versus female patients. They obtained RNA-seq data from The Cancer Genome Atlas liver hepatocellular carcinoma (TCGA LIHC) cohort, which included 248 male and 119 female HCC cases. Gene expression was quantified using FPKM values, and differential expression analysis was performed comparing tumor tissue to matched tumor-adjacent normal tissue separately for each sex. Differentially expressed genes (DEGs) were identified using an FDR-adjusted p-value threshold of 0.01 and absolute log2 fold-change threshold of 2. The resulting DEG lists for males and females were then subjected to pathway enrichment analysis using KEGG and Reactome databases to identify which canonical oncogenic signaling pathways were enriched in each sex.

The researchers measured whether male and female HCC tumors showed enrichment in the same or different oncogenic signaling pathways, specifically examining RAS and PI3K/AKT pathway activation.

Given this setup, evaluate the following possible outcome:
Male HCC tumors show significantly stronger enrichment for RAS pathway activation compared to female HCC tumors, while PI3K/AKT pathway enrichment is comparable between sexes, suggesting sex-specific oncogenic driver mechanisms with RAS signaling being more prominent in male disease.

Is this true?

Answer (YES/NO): NO